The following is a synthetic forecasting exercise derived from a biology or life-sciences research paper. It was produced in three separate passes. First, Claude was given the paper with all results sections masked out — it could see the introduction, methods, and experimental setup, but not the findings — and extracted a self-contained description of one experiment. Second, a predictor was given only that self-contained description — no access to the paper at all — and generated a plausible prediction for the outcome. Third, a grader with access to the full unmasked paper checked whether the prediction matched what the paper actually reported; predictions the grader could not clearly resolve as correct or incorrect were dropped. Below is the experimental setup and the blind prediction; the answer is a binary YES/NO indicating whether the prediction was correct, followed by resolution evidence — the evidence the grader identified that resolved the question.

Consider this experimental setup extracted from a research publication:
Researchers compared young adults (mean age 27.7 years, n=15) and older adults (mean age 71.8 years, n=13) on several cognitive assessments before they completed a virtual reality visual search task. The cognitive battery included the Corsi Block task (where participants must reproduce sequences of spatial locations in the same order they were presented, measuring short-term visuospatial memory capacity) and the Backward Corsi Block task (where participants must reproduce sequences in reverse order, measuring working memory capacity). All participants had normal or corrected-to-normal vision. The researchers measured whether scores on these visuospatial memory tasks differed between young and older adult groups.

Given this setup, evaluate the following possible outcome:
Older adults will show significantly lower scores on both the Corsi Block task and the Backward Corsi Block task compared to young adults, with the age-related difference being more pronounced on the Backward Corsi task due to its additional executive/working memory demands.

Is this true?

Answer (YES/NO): NO